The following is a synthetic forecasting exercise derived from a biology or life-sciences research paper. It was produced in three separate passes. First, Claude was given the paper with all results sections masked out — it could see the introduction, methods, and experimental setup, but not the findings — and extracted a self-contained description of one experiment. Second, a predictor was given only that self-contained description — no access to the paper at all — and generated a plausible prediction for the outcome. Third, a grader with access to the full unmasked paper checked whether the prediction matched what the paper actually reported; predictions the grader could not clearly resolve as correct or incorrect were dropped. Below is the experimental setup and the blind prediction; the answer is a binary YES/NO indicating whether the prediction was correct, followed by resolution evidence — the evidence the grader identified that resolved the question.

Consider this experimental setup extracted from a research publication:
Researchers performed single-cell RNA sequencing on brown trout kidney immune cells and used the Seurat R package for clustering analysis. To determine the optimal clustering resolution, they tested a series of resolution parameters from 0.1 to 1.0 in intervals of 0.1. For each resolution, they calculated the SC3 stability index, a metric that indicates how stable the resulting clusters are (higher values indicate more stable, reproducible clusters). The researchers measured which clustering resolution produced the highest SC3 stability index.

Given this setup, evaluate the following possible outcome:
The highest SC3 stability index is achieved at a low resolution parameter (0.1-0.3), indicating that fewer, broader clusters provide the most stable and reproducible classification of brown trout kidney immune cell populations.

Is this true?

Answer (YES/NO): YES